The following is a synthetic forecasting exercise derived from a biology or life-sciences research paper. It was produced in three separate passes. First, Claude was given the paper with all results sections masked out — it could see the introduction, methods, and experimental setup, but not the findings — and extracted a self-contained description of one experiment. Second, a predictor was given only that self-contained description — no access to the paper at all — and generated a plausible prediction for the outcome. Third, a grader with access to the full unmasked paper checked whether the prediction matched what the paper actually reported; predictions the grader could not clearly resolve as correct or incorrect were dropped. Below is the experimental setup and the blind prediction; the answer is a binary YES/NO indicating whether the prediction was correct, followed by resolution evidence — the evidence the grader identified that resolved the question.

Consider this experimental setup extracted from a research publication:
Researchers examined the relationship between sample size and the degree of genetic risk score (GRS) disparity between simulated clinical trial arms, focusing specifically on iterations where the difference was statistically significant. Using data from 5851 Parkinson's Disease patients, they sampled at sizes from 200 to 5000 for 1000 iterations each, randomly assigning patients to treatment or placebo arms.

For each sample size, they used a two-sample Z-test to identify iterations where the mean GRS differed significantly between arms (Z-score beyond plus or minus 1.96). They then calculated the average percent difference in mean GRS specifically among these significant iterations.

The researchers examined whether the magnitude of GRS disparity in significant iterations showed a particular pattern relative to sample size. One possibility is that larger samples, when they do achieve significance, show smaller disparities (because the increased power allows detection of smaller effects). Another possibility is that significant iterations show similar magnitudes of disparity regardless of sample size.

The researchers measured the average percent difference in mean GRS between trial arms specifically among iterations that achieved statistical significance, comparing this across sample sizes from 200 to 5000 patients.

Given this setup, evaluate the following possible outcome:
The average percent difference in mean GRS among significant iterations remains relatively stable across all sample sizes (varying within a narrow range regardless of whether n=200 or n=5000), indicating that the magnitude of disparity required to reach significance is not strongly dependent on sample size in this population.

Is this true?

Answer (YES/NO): NO